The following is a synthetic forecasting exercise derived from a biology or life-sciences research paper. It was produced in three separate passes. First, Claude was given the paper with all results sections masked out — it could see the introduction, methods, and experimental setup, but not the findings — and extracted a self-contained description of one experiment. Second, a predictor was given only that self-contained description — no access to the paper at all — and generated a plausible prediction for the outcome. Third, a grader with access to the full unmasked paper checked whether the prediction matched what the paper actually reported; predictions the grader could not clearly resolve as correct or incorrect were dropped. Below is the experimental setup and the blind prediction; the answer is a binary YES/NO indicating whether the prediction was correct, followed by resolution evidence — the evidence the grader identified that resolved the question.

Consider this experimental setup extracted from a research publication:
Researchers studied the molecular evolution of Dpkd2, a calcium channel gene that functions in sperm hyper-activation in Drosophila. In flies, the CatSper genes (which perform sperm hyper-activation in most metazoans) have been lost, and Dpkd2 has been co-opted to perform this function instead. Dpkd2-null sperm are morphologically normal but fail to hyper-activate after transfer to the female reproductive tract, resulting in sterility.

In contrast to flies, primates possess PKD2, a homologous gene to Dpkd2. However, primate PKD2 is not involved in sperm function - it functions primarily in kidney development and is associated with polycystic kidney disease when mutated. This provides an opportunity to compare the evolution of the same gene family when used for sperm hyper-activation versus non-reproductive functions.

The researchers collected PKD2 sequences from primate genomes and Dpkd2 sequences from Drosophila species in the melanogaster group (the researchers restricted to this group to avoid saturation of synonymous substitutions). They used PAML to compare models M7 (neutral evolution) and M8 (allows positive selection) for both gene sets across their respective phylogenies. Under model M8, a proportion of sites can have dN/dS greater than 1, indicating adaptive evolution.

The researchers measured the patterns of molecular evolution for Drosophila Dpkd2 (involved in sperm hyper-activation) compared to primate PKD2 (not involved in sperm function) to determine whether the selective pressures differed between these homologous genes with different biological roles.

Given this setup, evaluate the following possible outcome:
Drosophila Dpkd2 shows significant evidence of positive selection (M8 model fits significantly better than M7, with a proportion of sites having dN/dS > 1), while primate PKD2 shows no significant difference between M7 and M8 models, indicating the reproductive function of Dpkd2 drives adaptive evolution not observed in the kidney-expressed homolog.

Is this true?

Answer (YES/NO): YES